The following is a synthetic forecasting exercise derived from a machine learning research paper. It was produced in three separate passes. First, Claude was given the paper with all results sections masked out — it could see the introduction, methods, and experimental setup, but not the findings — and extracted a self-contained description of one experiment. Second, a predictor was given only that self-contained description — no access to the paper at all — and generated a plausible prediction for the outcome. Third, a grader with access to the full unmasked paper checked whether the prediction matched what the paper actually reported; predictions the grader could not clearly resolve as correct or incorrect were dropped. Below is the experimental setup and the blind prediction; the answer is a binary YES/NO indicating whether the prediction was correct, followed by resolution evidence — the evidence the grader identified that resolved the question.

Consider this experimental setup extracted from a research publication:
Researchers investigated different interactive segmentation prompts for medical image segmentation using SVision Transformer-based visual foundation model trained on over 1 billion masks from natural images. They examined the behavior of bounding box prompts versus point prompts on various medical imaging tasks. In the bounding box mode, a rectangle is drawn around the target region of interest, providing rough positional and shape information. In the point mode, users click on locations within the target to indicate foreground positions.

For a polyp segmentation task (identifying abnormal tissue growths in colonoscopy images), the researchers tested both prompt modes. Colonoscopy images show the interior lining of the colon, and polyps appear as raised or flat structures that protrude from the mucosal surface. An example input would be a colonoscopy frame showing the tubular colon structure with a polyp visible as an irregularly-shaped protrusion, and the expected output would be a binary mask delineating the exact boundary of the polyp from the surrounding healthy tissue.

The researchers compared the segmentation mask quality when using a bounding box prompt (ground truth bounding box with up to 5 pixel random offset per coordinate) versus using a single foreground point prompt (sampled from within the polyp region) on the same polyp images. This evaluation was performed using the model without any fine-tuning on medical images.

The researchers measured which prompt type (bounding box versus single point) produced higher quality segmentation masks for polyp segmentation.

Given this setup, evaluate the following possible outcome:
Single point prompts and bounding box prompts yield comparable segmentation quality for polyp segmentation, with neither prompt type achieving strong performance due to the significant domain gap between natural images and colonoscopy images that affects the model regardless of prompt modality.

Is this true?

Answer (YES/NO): NO